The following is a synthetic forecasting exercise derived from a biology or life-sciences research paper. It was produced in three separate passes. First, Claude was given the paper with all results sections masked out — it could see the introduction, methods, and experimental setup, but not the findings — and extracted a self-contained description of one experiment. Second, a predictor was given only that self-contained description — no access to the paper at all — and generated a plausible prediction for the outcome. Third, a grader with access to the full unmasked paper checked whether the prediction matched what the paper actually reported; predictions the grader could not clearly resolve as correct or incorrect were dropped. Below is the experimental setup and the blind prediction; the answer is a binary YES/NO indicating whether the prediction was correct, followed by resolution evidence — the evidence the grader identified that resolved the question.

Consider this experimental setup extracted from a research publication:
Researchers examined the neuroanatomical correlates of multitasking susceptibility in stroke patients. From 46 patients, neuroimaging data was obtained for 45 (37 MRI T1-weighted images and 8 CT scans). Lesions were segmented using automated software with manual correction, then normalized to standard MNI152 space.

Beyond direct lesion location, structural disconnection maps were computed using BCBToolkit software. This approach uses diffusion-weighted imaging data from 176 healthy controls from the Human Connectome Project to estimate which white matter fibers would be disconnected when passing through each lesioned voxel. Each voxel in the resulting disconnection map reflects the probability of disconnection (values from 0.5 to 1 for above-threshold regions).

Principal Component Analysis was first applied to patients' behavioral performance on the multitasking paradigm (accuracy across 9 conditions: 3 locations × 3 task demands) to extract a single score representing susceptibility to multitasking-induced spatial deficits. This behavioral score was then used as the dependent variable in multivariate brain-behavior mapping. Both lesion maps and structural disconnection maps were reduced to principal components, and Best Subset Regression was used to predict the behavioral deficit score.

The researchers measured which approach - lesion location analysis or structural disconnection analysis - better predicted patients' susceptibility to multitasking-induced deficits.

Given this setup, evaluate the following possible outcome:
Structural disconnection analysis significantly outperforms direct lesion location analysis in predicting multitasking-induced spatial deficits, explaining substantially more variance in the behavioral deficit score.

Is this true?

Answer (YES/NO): NO